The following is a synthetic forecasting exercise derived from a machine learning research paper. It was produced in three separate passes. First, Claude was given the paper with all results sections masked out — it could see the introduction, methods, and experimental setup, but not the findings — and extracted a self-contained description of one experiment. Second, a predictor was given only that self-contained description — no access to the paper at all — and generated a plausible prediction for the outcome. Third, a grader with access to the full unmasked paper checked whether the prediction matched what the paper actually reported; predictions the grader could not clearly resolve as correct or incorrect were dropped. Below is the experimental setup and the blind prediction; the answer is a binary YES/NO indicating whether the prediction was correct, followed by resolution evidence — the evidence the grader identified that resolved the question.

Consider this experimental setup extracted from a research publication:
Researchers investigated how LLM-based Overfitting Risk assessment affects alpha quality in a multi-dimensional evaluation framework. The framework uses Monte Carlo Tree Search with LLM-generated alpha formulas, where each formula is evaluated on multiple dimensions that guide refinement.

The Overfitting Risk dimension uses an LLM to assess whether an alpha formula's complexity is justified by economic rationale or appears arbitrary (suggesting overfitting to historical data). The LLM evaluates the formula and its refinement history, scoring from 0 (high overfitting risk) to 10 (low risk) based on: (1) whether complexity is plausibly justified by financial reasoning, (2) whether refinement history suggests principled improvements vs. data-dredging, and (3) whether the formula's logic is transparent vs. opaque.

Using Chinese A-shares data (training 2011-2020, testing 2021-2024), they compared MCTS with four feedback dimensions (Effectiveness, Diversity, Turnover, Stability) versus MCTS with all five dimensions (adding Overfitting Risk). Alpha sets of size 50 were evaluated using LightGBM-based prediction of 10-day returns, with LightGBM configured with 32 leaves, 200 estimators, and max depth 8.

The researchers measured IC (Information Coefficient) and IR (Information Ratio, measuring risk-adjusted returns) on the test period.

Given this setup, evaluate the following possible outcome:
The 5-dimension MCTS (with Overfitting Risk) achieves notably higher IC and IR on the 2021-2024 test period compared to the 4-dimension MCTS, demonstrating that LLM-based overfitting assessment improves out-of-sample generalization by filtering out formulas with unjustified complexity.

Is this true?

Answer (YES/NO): NO